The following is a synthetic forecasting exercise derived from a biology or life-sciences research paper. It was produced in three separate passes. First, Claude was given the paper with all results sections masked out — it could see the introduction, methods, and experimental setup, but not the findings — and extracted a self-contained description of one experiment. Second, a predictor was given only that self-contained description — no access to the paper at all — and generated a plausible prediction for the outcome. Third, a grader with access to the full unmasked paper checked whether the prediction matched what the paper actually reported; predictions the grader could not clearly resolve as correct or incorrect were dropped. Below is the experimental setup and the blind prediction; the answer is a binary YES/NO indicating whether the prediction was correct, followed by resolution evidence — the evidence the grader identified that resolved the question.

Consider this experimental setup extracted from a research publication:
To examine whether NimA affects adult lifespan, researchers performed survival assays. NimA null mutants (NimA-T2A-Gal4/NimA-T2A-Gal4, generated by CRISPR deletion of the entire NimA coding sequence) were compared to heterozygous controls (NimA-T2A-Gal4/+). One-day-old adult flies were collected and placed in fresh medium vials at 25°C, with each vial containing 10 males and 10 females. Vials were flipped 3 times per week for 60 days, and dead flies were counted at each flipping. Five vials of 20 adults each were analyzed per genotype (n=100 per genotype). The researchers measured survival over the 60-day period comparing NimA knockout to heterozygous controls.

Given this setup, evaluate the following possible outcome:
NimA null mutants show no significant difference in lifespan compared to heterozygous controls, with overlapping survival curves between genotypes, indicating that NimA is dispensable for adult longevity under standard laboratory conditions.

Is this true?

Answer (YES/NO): YES